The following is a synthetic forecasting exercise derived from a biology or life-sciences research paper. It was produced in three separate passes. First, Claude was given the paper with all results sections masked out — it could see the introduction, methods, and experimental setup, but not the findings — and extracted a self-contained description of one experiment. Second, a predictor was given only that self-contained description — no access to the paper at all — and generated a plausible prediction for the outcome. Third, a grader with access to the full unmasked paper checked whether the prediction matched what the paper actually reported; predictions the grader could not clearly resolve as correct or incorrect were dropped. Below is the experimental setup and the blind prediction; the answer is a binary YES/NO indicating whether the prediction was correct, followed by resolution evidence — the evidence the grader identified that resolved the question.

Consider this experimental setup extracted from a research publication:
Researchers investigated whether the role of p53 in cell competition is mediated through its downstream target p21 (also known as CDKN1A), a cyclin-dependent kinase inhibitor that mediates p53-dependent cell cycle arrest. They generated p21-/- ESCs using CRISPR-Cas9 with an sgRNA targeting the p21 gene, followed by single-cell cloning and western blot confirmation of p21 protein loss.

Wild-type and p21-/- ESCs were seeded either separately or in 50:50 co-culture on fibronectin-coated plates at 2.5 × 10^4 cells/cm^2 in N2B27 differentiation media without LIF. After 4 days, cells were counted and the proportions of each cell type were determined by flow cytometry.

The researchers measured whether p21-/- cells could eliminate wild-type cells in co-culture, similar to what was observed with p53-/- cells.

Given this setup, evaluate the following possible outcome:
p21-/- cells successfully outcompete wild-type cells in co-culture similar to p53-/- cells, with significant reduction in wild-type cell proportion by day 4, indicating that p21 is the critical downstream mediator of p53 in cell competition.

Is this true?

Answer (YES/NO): NO